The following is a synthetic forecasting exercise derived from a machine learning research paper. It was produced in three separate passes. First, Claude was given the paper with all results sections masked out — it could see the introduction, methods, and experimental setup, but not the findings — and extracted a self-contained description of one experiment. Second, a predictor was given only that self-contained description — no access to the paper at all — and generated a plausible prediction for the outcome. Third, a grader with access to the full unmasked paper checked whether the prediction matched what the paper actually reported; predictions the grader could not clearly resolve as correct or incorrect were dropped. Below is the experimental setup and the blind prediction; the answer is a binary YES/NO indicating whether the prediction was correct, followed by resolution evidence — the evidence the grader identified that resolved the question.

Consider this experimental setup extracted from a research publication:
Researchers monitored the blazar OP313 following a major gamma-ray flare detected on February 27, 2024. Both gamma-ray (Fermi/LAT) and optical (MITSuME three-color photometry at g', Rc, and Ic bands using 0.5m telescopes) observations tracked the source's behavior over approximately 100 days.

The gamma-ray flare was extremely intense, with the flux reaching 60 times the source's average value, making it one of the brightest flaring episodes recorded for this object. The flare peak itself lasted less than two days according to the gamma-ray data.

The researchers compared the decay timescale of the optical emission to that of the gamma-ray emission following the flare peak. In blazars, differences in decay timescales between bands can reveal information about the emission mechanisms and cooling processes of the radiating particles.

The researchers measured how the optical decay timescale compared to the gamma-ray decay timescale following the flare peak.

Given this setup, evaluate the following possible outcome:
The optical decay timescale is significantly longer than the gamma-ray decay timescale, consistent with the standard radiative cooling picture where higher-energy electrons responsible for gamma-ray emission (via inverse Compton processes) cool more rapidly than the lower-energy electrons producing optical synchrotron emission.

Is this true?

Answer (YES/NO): NO